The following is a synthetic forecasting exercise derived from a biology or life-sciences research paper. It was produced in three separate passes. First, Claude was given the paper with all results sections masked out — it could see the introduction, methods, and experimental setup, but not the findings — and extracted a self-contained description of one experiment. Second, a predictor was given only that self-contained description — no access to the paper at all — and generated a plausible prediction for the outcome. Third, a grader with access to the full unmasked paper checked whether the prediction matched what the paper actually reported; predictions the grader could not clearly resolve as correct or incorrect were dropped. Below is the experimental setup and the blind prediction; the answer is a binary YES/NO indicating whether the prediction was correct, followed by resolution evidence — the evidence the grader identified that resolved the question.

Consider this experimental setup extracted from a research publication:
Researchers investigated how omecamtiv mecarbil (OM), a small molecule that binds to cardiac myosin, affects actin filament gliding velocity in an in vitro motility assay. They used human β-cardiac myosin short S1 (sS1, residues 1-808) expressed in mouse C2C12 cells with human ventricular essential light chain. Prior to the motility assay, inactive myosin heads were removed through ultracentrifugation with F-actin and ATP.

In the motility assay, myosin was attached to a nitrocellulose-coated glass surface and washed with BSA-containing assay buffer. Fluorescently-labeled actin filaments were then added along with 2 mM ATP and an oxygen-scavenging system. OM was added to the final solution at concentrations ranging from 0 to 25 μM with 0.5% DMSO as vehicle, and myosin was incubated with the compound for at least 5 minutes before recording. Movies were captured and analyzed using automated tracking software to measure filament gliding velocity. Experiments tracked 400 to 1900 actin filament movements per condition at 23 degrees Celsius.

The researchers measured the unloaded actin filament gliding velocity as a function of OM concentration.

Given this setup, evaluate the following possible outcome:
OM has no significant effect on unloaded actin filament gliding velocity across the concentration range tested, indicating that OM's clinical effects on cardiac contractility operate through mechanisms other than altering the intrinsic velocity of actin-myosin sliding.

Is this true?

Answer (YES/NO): NO